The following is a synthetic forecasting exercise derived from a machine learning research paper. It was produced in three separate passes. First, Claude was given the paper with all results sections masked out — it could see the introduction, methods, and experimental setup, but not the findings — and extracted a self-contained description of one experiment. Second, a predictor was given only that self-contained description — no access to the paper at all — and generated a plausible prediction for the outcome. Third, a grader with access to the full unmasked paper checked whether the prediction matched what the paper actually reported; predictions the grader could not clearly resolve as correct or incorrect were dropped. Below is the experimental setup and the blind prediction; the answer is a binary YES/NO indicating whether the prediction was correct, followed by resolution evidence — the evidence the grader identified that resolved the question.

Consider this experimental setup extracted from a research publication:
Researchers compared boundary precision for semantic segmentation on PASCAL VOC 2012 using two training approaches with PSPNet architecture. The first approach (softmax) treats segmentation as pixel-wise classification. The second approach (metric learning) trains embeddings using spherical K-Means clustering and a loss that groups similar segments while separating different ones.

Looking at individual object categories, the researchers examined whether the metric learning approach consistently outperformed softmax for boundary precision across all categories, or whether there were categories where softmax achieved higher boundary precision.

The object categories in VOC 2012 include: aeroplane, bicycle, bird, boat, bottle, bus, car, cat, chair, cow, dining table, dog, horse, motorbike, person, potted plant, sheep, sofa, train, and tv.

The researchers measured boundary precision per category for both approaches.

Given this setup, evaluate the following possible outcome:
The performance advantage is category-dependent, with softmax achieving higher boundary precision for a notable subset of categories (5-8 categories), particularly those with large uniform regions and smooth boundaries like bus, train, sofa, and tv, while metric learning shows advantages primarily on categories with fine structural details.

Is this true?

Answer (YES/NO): NO